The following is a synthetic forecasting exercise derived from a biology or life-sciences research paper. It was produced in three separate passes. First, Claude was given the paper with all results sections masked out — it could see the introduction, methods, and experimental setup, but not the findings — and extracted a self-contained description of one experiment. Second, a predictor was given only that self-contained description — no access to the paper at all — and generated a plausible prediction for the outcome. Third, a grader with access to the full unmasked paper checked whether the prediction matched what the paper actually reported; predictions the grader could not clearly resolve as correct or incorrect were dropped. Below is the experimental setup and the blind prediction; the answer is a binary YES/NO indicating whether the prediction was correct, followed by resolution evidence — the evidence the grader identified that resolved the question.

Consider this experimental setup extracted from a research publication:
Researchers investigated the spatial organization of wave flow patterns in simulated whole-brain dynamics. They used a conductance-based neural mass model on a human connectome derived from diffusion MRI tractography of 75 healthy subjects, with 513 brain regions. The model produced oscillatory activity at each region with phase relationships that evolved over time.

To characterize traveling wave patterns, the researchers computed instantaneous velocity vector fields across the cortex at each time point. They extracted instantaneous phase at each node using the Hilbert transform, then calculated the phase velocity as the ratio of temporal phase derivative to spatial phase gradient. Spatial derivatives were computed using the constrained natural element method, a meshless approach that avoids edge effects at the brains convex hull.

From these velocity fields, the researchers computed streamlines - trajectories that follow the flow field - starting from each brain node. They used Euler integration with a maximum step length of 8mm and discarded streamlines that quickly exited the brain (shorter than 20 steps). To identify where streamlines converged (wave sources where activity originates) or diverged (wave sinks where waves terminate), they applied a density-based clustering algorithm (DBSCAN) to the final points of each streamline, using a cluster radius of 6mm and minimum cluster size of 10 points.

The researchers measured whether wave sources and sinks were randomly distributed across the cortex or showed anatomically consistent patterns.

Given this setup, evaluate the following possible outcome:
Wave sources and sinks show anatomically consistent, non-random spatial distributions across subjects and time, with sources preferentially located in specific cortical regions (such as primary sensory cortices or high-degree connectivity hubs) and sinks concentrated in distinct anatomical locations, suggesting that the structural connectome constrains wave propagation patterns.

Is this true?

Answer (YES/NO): YES